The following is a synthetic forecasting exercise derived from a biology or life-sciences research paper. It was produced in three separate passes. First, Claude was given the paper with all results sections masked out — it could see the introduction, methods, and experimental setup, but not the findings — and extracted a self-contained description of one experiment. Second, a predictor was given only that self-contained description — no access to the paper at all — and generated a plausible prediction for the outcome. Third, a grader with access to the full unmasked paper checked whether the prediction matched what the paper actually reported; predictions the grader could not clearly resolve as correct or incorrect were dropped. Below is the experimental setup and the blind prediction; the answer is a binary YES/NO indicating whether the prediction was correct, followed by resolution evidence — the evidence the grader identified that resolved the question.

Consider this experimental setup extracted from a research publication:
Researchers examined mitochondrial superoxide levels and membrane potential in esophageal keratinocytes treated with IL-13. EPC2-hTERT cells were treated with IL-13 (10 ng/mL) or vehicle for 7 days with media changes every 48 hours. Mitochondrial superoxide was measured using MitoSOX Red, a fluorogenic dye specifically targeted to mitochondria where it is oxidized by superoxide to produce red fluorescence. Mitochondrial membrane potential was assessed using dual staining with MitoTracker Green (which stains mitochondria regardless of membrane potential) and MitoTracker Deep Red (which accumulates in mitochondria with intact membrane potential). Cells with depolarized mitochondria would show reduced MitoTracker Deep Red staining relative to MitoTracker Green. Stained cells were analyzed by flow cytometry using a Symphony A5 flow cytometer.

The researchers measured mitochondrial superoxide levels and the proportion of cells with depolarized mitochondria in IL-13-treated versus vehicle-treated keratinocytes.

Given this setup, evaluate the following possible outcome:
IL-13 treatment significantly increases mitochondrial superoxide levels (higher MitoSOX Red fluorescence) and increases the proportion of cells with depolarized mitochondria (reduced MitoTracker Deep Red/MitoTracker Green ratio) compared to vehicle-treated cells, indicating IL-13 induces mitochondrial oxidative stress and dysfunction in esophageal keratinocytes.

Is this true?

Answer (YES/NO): NO